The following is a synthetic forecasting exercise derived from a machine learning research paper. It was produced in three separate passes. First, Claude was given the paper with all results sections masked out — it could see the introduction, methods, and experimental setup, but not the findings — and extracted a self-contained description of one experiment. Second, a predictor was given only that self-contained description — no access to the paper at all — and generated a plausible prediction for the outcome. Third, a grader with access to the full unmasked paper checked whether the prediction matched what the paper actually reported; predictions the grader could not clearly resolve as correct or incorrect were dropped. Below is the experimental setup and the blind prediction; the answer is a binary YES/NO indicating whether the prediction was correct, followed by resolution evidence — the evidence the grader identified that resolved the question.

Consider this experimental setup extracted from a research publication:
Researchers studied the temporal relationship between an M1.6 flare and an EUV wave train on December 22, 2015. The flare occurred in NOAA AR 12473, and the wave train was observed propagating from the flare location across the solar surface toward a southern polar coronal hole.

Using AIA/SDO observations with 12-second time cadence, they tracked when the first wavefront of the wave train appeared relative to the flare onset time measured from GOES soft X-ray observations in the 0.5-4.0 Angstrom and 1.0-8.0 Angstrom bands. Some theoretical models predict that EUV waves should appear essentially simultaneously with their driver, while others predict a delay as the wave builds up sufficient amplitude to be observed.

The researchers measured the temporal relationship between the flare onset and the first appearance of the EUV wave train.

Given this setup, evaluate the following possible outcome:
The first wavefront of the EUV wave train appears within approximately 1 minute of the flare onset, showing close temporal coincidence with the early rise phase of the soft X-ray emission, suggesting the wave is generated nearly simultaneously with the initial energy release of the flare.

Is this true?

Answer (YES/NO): NO